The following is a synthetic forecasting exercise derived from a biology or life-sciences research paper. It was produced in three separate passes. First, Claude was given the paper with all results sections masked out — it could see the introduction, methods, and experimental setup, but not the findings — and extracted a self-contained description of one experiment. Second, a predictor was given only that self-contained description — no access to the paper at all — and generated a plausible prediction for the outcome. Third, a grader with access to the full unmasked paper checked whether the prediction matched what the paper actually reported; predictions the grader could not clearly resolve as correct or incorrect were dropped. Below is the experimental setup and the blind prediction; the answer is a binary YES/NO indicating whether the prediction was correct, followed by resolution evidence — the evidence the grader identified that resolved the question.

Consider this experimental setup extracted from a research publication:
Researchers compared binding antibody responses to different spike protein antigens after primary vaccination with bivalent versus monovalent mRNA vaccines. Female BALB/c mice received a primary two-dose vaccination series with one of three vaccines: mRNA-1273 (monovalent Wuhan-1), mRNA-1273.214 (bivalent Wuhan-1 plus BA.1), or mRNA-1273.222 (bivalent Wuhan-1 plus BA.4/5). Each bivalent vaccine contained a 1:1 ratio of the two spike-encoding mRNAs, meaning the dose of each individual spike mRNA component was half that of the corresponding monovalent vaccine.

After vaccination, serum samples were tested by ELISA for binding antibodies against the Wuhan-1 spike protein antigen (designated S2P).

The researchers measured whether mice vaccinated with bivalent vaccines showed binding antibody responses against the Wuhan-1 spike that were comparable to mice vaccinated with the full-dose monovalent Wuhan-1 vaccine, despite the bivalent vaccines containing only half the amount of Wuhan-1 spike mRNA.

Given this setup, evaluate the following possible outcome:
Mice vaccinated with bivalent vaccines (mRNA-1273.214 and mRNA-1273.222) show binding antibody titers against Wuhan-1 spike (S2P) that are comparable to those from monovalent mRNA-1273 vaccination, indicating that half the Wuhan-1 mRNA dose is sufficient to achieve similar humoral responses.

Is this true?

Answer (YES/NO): YES